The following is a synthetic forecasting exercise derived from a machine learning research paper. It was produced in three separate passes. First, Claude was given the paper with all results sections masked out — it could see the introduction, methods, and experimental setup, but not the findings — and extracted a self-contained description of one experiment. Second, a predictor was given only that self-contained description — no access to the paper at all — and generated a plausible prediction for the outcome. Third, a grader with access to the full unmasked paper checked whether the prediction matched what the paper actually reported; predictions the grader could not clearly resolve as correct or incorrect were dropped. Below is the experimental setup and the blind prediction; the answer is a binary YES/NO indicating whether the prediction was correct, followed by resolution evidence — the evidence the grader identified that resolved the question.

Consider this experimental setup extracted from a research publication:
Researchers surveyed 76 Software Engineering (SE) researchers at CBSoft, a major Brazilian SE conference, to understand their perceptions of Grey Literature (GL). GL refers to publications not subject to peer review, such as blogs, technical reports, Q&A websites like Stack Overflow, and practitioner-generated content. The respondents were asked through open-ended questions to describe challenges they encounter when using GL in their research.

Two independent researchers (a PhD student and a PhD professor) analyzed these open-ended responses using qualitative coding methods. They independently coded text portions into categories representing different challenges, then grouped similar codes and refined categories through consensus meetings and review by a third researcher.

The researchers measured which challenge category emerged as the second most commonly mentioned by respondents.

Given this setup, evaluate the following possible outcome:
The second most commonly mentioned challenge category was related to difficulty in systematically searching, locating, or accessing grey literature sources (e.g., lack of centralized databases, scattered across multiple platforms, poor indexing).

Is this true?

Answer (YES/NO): NO